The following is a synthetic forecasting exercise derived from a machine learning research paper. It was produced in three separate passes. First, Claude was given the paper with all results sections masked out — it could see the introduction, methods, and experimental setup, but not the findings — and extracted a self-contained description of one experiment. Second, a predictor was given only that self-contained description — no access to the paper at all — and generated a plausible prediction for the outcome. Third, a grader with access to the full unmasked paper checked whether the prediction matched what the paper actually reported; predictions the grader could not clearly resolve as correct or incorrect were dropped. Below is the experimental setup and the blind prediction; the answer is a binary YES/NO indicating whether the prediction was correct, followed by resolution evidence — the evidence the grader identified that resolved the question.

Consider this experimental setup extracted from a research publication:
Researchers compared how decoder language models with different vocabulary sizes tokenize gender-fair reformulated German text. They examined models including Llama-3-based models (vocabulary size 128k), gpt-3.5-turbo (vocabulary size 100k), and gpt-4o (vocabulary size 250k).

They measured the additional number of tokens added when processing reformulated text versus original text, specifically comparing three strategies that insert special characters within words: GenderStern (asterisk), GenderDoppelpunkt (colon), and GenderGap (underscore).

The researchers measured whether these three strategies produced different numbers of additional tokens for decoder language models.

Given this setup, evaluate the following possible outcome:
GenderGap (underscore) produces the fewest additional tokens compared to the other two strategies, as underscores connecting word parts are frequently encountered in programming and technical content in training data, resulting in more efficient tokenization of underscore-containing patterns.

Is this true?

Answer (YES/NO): NO